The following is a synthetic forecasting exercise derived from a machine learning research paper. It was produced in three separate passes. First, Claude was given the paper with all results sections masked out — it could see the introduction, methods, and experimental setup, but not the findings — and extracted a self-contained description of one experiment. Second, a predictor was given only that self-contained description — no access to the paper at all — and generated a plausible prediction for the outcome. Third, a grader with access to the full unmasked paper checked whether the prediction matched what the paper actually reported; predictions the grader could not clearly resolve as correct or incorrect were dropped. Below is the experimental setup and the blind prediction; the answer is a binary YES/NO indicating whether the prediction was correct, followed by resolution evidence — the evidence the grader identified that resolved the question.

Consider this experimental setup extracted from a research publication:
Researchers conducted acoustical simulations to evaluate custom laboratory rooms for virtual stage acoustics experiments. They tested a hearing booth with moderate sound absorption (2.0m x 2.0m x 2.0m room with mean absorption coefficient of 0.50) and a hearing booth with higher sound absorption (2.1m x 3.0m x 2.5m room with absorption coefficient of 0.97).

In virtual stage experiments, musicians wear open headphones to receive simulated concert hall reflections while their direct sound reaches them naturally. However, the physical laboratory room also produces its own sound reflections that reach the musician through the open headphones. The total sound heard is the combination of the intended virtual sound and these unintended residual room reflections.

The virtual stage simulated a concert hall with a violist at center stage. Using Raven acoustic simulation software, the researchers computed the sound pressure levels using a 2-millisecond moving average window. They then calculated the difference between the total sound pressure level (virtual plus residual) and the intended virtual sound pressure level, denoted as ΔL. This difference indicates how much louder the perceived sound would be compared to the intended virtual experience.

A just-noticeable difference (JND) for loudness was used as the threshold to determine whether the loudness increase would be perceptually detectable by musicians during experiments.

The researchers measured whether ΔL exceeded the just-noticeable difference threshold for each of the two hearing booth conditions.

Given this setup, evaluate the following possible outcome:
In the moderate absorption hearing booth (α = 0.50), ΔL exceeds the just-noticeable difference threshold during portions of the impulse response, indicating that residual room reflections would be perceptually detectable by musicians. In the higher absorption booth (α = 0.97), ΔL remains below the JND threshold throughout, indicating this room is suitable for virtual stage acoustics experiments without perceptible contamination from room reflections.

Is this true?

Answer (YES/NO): NO